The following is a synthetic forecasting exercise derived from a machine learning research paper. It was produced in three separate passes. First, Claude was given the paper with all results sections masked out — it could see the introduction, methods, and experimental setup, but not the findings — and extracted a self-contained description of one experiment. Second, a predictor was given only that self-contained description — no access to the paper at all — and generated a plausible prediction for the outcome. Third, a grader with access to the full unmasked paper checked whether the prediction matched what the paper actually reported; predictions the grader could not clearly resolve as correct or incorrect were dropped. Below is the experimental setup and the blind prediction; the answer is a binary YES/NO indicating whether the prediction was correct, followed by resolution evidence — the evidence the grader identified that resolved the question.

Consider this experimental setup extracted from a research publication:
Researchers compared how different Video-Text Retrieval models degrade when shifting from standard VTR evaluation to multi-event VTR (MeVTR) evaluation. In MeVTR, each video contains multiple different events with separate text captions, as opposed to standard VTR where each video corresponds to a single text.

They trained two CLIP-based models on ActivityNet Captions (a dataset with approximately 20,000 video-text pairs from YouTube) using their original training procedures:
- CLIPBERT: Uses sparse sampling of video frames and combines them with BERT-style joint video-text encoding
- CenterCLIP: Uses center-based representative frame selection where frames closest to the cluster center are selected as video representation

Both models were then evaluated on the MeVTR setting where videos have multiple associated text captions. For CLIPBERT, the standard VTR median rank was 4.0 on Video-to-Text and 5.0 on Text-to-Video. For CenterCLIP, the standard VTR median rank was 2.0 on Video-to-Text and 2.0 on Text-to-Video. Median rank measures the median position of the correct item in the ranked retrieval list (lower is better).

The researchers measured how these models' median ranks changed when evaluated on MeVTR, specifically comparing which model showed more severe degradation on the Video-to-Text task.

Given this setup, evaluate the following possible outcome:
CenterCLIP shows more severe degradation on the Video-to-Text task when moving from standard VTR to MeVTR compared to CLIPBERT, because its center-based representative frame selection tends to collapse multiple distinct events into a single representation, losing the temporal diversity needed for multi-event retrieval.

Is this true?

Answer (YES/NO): NO